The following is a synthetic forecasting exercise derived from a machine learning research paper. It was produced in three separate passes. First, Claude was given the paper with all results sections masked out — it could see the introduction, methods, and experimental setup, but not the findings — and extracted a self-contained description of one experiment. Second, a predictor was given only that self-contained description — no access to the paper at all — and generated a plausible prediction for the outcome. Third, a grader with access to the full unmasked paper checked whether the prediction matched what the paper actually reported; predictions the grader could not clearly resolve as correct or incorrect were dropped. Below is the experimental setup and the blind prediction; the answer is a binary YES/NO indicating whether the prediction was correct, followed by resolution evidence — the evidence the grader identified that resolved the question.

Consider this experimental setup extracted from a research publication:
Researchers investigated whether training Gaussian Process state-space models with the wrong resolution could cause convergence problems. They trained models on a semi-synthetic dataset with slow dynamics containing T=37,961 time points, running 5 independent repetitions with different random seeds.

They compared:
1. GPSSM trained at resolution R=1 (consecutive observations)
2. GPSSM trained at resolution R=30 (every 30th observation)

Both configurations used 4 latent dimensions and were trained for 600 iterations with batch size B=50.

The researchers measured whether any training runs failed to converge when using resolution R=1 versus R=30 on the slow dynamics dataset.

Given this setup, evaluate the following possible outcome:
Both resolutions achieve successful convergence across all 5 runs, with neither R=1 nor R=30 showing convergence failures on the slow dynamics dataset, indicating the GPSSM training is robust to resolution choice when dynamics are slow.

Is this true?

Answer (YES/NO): NO